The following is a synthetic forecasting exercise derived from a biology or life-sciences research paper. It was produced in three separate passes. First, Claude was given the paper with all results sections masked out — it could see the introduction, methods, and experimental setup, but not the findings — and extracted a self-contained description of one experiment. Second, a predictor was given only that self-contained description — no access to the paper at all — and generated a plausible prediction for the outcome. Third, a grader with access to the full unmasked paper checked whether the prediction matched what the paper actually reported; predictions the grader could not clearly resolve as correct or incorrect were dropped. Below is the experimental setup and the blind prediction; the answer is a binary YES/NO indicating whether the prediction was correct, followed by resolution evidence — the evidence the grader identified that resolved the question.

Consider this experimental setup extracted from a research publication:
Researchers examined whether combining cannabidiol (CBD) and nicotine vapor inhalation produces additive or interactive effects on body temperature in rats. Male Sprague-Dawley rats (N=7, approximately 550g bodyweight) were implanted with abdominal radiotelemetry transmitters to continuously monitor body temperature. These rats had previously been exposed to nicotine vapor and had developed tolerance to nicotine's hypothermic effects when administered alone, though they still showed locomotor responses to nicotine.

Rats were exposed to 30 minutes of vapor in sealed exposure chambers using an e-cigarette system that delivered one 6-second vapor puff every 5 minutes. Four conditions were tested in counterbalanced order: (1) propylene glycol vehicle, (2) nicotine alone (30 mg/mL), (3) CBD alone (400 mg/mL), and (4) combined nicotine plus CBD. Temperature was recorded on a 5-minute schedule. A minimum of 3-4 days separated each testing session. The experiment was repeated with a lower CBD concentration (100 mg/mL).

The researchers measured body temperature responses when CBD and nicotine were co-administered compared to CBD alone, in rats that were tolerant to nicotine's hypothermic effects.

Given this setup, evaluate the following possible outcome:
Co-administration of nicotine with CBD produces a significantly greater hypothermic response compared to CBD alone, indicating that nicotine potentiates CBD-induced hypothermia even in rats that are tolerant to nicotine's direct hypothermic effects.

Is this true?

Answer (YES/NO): YES